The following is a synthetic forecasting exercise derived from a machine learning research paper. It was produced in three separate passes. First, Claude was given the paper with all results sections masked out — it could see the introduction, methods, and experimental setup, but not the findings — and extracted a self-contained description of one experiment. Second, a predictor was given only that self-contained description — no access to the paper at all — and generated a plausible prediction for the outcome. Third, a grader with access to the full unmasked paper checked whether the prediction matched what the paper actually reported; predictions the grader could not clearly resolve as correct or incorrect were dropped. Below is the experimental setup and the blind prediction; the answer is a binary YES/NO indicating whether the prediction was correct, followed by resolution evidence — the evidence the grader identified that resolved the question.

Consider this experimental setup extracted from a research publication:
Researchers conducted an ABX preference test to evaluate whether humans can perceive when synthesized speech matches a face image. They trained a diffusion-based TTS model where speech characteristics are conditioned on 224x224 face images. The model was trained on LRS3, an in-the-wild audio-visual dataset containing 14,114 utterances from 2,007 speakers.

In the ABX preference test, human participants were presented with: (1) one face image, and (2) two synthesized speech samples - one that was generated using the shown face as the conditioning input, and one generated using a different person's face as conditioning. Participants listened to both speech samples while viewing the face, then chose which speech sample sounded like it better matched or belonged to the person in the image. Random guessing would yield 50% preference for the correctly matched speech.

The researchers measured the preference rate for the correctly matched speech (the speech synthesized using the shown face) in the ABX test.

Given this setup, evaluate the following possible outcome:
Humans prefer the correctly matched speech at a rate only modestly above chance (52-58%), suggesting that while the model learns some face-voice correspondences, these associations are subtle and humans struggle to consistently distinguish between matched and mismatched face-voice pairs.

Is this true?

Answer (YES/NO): NO